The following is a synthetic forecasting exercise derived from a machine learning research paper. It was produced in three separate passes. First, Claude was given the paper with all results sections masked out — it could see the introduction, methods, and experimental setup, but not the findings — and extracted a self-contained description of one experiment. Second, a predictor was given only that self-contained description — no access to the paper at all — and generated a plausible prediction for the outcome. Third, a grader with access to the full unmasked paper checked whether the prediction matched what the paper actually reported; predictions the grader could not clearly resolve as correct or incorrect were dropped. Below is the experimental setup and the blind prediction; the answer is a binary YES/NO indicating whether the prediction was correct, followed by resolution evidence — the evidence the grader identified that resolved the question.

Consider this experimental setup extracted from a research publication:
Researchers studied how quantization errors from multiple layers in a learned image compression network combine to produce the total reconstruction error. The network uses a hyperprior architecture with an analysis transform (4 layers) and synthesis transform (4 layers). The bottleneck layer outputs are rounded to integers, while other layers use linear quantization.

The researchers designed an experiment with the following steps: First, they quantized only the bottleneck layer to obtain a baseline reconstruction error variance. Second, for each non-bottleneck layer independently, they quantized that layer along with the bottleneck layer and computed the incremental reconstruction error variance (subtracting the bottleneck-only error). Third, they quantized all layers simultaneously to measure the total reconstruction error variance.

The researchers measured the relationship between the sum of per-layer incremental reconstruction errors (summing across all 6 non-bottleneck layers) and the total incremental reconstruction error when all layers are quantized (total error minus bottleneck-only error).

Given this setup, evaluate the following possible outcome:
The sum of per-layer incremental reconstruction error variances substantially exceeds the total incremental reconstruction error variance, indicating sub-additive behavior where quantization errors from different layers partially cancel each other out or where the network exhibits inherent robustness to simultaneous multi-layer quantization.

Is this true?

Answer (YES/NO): NO